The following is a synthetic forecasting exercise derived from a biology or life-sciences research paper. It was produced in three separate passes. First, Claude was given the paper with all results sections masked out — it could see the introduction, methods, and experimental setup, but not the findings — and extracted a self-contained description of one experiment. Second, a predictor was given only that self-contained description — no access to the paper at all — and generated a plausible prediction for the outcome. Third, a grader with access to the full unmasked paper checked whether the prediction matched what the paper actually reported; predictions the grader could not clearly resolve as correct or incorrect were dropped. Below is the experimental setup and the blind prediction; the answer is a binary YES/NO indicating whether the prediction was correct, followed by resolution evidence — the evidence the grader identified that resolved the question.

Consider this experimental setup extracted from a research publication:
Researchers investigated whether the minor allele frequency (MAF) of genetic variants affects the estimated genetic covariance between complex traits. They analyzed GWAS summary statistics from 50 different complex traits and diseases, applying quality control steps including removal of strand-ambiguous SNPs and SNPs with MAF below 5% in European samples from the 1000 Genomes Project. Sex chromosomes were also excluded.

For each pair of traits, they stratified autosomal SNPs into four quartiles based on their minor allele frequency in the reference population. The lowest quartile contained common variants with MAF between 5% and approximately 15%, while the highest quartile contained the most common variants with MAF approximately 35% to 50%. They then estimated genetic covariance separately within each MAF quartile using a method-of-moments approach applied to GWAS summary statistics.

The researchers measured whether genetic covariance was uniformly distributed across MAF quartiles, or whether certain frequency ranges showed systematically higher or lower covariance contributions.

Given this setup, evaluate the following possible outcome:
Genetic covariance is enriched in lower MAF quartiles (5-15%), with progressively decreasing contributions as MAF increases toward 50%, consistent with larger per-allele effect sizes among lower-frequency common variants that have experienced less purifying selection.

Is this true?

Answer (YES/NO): NO